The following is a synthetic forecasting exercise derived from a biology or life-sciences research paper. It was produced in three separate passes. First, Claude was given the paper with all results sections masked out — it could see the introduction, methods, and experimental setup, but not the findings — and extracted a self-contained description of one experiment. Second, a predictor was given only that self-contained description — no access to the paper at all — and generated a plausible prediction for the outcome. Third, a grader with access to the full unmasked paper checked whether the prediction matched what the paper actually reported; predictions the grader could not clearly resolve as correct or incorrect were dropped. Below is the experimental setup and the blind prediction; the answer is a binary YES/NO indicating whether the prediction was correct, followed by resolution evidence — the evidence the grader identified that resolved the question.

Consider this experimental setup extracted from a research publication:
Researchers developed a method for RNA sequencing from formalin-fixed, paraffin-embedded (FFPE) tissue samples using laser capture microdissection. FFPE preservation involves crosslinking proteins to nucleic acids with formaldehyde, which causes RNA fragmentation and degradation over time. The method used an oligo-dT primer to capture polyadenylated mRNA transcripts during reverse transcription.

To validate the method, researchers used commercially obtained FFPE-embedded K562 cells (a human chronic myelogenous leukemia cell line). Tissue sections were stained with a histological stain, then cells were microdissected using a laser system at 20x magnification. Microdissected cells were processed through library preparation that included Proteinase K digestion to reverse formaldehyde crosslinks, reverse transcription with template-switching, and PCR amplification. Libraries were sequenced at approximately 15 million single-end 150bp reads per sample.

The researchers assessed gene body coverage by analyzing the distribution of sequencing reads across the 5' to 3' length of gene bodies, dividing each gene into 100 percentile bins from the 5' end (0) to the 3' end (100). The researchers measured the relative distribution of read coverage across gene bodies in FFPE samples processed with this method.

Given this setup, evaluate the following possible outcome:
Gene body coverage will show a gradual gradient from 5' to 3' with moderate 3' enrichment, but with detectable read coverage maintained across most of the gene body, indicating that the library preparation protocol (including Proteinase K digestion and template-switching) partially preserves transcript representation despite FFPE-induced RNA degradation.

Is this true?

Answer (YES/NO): NO